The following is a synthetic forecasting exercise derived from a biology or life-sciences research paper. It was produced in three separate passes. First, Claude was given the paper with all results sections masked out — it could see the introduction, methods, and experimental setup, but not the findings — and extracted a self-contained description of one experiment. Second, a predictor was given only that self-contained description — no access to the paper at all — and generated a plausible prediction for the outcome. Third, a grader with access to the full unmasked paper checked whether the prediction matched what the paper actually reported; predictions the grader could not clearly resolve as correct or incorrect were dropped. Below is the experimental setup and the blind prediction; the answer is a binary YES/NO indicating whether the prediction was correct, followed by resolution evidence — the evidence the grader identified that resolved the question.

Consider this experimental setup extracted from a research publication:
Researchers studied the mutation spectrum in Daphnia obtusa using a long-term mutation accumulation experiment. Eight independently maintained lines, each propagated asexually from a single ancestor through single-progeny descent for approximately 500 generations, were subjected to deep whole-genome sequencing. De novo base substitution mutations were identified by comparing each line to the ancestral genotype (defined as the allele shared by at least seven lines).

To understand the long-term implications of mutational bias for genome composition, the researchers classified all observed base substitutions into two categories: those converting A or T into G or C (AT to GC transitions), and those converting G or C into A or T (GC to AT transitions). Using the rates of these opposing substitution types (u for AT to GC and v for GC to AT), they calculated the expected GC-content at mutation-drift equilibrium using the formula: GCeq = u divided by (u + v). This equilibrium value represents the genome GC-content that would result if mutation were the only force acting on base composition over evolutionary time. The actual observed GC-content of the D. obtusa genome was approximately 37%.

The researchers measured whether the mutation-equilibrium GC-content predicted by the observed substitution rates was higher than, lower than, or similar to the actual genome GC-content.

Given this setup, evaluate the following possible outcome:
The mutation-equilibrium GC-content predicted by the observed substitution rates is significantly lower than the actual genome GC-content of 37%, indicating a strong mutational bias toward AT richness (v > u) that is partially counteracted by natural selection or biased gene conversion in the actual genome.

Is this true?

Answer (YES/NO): YES